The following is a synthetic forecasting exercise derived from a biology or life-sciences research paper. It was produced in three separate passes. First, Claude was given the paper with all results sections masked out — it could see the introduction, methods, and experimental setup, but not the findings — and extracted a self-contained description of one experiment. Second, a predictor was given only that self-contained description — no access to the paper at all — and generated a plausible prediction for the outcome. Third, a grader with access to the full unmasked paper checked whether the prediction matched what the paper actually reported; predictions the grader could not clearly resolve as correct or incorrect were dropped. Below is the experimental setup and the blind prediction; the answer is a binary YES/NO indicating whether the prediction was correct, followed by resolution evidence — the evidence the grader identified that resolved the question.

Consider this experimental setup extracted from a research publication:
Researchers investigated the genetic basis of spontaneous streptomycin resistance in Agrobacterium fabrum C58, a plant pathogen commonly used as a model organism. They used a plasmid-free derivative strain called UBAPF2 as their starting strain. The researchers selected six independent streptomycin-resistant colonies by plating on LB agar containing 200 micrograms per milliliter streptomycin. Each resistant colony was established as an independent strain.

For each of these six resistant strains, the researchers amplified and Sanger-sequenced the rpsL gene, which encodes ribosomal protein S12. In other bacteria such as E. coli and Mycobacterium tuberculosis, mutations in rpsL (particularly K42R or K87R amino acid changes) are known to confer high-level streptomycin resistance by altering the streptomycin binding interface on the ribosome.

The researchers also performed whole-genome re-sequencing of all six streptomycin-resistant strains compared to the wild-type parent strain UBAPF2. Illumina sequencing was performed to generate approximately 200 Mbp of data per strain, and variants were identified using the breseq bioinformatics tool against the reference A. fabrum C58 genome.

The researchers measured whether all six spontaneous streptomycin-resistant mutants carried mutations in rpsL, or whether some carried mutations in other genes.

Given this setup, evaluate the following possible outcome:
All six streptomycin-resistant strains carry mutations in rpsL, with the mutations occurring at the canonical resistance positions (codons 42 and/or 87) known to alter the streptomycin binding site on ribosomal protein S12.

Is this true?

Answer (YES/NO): NO